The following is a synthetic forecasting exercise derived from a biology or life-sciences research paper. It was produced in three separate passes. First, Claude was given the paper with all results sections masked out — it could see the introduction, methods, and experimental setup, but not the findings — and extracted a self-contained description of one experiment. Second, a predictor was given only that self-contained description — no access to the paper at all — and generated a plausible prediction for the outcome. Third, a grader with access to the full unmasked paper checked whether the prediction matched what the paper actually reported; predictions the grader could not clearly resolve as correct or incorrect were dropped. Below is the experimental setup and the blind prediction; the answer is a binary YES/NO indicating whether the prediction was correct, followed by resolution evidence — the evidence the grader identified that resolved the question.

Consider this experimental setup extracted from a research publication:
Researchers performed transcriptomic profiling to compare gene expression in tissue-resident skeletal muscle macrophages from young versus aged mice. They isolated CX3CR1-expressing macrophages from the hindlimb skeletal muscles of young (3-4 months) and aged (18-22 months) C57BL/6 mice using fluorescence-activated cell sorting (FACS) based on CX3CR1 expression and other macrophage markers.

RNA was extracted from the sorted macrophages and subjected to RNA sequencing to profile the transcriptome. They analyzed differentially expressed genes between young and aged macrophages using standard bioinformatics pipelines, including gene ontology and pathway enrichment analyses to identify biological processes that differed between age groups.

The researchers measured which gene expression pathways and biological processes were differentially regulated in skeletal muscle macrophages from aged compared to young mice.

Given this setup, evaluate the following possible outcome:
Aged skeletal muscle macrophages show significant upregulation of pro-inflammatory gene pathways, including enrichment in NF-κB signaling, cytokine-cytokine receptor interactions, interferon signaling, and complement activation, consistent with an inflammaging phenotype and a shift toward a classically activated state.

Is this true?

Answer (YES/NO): NO